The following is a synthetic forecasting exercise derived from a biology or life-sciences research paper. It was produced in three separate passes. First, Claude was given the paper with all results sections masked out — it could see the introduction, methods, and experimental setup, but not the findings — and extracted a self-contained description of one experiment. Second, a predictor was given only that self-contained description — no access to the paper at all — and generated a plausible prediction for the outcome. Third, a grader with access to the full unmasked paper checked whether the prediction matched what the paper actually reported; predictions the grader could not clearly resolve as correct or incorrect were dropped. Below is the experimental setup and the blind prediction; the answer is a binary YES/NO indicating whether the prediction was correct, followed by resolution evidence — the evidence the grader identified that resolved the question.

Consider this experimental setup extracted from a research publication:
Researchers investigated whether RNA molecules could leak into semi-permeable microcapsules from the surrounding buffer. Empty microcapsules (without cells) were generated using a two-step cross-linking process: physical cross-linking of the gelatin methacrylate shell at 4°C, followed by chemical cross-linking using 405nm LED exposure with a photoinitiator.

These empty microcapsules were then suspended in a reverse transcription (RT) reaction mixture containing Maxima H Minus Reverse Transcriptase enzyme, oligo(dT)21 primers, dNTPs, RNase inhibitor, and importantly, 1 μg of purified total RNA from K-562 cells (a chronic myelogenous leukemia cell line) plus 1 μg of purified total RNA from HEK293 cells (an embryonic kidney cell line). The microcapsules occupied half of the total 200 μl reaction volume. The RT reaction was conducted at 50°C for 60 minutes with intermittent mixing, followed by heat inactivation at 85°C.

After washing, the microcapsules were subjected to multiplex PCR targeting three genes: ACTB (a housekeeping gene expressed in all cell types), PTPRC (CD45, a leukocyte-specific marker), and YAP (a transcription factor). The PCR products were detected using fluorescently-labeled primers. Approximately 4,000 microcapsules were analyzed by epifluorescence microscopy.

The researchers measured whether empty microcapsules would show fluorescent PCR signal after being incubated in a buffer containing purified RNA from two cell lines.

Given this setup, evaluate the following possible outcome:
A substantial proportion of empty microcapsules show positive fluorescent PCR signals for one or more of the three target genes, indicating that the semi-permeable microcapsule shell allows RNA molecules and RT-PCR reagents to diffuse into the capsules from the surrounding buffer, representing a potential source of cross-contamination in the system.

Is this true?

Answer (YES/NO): NO